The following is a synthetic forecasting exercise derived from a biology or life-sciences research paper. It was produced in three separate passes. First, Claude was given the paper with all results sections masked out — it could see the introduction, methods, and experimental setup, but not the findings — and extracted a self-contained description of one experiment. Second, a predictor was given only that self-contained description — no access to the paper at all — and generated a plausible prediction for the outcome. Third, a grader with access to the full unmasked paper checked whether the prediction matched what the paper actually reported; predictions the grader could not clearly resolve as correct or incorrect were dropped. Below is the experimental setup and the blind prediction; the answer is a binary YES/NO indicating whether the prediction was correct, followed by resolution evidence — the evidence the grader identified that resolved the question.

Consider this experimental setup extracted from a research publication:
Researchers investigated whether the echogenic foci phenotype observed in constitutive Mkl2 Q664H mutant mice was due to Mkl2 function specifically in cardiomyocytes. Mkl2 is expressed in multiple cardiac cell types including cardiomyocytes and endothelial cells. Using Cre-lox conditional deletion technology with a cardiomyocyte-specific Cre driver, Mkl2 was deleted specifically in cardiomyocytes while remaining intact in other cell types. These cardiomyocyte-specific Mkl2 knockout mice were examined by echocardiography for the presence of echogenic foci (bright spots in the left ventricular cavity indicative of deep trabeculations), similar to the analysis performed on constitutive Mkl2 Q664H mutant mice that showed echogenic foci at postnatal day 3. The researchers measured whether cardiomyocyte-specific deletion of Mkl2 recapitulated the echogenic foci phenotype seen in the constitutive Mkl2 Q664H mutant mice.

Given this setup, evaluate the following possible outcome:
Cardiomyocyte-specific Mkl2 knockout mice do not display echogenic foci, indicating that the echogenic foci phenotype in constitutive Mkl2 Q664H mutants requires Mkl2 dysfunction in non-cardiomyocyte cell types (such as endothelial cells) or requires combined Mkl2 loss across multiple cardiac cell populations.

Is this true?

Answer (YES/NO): YES